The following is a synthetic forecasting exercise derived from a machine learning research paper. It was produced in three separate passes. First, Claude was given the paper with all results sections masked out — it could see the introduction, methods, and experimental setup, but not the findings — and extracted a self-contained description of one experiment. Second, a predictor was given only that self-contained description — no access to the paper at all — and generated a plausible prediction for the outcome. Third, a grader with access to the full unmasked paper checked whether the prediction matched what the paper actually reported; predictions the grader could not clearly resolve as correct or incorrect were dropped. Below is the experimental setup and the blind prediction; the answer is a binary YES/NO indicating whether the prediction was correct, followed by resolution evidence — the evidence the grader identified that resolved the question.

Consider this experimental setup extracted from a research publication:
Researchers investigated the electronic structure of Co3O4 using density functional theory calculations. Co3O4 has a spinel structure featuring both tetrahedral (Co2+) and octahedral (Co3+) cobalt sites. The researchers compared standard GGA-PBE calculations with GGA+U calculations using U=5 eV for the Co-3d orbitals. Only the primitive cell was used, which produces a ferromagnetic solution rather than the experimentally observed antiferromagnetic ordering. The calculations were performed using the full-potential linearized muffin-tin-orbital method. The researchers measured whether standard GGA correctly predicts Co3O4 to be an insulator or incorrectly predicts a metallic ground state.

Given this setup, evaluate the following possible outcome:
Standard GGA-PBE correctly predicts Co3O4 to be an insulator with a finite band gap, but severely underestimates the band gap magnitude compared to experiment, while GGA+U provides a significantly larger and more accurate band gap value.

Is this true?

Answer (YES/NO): NO